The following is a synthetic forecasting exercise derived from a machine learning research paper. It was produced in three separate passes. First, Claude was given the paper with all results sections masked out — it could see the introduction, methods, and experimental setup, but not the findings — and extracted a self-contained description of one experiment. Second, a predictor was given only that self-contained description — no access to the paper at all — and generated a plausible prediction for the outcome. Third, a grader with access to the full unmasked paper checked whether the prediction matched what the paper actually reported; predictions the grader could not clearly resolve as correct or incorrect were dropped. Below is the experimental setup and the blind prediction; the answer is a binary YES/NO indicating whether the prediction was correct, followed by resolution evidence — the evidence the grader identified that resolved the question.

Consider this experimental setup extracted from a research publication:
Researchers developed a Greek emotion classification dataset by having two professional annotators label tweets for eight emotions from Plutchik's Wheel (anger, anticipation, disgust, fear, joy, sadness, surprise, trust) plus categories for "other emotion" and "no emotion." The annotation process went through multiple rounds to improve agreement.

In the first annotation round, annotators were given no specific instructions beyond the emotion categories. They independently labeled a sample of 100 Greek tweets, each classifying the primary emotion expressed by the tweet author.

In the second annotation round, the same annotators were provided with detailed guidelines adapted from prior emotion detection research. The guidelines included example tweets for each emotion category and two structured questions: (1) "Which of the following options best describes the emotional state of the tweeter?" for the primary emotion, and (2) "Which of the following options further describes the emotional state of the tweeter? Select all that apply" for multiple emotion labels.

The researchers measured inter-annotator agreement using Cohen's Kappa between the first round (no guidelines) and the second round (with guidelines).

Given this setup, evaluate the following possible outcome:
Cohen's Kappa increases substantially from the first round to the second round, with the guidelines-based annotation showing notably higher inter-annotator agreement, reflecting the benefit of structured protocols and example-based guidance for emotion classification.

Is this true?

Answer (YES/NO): NO